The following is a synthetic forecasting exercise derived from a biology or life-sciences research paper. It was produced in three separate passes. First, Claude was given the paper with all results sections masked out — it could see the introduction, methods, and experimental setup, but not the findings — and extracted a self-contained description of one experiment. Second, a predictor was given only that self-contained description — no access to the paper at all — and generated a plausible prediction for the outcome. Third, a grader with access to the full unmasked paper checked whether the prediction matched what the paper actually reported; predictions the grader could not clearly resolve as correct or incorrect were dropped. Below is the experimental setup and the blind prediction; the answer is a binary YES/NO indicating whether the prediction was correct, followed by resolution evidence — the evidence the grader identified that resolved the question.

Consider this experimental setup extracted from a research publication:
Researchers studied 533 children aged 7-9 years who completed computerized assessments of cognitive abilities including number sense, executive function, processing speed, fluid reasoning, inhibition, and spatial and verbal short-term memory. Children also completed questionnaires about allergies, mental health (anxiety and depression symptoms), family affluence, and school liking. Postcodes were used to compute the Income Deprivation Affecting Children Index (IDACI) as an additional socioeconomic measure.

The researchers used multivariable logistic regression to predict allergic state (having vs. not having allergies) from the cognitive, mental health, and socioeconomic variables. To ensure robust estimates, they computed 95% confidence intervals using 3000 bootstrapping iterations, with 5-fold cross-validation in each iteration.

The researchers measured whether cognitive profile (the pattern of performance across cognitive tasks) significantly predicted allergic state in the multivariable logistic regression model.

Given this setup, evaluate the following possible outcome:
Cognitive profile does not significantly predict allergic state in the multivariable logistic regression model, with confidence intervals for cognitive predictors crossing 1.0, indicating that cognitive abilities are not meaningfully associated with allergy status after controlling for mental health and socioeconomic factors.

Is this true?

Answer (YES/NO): NO